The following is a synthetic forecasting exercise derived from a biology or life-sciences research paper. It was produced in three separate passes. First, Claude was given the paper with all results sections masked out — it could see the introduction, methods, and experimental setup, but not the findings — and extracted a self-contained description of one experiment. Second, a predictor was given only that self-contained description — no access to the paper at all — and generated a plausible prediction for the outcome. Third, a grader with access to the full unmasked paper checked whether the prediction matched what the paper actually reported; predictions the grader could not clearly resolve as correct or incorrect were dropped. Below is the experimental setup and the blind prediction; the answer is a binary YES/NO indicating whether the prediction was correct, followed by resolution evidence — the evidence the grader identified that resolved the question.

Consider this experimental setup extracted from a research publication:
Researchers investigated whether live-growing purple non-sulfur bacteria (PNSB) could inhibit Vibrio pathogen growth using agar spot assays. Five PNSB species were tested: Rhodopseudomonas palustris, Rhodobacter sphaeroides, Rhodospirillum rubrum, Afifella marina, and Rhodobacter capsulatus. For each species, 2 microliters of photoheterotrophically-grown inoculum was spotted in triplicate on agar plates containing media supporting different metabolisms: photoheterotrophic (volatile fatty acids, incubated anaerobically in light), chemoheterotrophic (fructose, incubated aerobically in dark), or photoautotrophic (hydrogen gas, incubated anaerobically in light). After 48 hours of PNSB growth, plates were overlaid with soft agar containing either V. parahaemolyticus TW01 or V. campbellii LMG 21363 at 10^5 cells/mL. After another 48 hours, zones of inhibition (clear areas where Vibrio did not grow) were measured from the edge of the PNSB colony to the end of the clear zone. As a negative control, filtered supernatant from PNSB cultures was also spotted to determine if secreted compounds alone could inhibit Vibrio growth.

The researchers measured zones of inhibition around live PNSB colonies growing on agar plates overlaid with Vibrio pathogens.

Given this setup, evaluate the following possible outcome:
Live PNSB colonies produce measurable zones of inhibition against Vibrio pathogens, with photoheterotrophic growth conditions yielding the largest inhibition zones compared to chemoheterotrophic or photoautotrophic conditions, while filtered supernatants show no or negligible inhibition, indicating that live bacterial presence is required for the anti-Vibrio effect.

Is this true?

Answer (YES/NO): NO